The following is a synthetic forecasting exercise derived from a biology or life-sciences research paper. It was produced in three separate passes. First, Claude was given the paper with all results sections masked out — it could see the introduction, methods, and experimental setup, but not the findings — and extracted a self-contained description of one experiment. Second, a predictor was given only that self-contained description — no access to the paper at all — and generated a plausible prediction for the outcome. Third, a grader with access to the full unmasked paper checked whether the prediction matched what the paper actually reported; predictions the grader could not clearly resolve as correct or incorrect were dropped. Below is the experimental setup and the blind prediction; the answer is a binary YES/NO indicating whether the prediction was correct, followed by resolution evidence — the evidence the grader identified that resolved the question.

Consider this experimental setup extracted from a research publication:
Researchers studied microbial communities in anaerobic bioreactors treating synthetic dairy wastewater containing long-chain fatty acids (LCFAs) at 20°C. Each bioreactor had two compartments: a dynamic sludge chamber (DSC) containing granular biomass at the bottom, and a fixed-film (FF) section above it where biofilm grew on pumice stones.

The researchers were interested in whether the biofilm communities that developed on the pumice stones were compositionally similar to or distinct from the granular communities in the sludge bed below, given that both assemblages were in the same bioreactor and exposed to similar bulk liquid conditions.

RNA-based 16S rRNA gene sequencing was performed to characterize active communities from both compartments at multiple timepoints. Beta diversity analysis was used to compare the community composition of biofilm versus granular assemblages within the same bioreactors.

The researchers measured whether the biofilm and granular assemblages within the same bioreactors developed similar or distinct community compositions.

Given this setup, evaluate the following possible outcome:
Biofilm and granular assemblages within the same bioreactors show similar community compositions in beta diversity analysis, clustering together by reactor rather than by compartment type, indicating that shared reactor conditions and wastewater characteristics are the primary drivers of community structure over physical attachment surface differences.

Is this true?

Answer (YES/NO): NO